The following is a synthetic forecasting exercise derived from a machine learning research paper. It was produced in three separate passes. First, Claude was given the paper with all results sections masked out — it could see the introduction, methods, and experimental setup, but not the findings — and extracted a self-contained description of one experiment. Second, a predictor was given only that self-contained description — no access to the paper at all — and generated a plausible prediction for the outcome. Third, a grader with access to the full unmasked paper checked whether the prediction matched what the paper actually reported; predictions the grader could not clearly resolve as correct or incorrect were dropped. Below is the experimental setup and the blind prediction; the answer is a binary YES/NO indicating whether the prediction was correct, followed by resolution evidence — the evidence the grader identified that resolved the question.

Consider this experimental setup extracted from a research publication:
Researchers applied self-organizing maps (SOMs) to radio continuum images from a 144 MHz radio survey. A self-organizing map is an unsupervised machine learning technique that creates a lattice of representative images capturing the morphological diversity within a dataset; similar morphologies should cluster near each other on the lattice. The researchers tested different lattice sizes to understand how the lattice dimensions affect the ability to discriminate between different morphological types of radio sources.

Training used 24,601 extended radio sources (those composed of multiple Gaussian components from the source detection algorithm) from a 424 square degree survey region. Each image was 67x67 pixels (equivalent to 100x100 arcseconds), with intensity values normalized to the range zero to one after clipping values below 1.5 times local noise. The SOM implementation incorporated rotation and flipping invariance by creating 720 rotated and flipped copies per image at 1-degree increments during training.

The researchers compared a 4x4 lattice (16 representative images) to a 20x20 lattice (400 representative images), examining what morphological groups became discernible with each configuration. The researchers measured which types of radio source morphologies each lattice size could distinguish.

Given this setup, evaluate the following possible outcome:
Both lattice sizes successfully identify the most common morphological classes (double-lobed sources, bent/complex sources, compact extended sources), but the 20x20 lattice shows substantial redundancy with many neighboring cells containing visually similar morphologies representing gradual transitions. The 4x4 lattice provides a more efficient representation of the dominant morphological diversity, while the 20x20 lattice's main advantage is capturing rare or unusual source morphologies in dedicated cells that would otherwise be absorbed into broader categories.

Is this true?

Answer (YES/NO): NO